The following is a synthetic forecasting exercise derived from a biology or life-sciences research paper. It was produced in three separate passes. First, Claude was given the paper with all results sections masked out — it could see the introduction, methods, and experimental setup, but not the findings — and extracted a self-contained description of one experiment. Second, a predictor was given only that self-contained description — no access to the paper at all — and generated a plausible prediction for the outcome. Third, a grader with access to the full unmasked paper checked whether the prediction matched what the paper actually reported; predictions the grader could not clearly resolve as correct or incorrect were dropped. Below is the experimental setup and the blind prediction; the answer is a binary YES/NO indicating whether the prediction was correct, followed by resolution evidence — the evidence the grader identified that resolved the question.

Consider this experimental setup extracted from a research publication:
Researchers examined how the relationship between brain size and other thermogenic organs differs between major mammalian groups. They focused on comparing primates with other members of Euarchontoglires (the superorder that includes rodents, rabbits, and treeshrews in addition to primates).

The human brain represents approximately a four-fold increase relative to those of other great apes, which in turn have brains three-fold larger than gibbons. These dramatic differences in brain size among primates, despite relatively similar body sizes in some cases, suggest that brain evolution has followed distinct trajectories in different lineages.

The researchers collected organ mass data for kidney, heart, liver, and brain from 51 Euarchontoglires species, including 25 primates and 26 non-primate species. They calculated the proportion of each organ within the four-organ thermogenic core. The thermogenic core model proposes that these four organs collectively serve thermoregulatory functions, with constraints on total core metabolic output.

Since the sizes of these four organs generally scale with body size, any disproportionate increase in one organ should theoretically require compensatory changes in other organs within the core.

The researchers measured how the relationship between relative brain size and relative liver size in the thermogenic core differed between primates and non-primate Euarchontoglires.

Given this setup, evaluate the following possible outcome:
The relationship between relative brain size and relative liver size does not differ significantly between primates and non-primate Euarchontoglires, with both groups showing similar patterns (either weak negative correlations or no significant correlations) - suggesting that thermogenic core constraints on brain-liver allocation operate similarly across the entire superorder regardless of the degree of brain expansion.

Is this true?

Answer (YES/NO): NO